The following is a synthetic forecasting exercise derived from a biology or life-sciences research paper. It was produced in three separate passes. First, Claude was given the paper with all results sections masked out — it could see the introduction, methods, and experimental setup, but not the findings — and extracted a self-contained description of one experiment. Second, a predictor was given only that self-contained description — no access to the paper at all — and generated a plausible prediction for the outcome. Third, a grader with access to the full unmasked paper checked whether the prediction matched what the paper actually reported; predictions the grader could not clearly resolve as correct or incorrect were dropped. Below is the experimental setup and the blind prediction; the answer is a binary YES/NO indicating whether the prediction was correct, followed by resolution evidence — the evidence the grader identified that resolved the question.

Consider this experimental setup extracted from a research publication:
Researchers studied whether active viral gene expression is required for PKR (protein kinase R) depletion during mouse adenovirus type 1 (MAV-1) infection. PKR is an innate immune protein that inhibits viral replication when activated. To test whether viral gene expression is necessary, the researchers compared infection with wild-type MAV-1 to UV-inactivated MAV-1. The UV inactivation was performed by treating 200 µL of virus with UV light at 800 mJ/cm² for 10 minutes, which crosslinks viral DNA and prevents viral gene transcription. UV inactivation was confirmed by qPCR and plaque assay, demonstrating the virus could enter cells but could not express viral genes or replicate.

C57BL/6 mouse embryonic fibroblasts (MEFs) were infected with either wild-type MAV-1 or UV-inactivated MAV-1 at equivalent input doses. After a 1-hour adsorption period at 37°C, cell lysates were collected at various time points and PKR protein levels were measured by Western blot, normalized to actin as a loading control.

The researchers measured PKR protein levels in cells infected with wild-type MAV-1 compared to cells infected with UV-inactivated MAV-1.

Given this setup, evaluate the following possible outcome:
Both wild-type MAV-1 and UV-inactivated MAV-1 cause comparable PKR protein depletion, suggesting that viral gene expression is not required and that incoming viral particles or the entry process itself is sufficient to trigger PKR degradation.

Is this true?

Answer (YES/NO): NO